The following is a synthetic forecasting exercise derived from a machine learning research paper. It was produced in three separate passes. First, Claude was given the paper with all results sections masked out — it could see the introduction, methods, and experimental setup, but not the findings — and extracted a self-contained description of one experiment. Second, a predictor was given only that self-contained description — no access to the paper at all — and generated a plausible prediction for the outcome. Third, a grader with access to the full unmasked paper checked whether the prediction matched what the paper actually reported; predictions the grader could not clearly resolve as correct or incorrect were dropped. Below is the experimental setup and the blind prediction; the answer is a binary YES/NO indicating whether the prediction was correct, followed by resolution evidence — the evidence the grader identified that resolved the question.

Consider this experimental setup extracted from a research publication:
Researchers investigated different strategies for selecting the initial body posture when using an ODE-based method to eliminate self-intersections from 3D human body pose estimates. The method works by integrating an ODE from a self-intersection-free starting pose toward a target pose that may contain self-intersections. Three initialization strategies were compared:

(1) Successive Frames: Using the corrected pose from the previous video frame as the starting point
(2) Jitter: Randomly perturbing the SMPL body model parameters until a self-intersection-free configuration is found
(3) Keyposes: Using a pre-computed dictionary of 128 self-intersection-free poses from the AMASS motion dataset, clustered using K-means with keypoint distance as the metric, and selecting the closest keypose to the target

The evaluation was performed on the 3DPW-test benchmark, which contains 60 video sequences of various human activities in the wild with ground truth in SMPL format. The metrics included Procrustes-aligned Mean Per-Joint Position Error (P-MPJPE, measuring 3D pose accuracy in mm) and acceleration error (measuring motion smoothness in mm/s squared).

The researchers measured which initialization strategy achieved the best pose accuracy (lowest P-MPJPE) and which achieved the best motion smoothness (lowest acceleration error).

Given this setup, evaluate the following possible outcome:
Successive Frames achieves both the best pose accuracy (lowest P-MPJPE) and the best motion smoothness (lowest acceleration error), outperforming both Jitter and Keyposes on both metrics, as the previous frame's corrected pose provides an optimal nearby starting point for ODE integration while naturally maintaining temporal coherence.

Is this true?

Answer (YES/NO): NO